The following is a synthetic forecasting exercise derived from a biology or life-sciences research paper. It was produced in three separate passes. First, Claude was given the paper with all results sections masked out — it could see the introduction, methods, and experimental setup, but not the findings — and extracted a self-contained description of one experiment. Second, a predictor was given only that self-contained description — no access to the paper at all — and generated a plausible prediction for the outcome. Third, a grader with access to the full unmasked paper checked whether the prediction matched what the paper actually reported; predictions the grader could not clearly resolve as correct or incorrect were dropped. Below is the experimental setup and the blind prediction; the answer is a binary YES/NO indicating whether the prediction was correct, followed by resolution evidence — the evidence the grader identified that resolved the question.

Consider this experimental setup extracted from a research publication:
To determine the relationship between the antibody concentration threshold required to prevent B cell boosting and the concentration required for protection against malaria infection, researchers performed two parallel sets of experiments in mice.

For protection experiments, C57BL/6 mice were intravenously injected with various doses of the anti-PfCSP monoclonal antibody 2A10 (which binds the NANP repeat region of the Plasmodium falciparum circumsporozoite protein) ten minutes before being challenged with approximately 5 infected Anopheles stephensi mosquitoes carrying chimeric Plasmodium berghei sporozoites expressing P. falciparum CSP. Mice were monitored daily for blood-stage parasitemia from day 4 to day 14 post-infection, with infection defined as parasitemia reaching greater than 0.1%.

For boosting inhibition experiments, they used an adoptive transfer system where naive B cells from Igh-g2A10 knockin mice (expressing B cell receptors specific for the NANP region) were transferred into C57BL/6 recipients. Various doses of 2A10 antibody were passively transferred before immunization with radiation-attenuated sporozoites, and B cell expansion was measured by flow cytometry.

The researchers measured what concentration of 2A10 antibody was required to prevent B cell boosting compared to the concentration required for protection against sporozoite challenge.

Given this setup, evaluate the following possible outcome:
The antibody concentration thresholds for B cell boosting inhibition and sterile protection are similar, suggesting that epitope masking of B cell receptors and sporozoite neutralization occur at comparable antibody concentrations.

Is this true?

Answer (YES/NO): NO